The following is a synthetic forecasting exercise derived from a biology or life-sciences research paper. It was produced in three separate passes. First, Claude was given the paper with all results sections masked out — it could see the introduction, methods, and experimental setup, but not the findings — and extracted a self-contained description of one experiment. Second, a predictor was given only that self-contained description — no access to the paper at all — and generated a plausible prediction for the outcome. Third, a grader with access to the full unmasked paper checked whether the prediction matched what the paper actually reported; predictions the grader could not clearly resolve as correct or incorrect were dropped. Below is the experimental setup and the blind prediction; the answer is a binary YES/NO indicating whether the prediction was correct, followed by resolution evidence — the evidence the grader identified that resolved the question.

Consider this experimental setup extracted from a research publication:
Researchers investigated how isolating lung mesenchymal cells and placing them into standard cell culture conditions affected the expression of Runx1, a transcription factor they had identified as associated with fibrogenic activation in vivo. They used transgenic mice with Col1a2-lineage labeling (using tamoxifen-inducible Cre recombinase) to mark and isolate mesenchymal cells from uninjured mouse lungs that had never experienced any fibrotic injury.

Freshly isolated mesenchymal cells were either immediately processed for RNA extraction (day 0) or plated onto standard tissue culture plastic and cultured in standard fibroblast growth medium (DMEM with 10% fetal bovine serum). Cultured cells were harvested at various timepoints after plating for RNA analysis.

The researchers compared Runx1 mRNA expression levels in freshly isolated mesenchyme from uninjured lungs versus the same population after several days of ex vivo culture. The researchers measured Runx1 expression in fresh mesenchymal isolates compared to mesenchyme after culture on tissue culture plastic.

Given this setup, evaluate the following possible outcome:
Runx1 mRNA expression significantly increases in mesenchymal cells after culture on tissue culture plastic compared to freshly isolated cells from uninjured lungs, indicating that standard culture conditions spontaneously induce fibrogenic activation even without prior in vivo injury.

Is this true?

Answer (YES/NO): YES